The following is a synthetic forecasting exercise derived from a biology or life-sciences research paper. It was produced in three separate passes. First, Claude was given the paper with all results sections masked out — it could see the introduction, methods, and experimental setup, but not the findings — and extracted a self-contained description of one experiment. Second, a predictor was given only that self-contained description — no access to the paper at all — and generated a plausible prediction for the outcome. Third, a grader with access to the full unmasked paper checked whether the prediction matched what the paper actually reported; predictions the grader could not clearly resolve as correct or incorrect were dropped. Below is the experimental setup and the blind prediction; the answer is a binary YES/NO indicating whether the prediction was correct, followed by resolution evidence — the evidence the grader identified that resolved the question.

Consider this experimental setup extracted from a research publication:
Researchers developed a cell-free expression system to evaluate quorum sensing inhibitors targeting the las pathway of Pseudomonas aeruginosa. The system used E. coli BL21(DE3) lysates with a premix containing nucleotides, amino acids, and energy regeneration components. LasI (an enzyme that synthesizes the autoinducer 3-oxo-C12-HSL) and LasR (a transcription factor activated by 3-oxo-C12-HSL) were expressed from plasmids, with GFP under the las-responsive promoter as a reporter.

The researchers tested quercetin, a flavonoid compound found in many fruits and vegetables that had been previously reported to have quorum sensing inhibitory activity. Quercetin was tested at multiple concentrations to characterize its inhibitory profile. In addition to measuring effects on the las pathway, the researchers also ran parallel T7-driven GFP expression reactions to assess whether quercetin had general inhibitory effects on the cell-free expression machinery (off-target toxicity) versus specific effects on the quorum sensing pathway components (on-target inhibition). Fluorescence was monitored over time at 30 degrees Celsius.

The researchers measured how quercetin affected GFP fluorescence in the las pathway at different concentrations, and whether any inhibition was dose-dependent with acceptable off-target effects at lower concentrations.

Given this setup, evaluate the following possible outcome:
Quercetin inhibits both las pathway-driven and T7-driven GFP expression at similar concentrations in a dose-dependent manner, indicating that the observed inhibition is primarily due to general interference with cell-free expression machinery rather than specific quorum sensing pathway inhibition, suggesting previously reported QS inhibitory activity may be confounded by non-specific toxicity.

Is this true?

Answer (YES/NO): NO